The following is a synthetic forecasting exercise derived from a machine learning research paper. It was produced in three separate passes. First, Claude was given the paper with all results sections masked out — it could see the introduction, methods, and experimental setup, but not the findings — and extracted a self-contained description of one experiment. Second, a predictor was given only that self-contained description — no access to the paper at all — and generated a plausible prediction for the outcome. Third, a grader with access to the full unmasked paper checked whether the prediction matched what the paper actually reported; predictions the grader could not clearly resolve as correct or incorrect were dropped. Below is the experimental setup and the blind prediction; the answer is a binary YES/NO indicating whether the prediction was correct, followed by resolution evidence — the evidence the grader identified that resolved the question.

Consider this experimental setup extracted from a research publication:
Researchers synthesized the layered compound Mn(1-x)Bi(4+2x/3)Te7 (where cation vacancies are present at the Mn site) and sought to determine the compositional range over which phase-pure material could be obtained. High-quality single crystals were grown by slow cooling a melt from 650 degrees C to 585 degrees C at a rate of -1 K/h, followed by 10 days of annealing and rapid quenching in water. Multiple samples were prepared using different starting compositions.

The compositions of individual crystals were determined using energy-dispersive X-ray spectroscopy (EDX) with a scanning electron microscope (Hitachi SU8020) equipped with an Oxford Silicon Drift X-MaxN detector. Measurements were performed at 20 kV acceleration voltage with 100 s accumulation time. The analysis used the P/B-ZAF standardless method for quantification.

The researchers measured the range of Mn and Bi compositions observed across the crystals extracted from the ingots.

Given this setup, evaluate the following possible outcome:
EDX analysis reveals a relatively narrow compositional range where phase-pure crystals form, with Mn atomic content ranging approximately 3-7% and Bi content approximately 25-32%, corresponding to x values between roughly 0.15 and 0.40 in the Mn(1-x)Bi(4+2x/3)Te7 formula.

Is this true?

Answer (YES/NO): NO